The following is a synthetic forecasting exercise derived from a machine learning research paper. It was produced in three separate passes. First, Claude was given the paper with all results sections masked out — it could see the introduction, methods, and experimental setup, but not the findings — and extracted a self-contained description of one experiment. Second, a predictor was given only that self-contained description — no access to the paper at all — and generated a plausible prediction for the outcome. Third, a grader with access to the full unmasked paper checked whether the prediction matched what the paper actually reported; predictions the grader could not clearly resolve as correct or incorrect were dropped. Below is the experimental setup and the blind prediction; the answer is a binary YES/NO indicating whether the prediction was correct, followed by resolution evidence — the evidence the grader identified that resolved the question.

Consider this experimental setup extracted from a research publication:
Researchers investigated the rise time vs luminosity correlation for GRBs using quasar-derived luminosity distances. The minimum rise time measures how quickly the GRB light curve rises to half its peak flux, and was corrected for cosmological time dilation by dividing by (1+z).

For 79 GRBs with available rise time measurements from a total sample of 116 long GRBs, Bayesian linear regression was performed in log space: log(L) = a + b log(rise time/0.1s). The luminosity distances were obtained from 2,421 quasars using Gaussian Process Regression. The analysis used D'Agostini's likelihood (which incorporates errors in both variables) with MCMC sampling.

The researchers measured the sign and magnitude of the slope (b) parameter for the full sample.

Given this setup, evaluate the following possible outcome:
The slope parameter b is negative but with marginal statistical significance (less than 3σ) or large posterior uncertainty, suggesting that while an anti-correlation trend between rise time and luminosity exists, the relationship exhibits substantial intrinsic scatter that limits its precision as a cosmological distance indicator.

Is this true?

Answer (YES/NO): NO